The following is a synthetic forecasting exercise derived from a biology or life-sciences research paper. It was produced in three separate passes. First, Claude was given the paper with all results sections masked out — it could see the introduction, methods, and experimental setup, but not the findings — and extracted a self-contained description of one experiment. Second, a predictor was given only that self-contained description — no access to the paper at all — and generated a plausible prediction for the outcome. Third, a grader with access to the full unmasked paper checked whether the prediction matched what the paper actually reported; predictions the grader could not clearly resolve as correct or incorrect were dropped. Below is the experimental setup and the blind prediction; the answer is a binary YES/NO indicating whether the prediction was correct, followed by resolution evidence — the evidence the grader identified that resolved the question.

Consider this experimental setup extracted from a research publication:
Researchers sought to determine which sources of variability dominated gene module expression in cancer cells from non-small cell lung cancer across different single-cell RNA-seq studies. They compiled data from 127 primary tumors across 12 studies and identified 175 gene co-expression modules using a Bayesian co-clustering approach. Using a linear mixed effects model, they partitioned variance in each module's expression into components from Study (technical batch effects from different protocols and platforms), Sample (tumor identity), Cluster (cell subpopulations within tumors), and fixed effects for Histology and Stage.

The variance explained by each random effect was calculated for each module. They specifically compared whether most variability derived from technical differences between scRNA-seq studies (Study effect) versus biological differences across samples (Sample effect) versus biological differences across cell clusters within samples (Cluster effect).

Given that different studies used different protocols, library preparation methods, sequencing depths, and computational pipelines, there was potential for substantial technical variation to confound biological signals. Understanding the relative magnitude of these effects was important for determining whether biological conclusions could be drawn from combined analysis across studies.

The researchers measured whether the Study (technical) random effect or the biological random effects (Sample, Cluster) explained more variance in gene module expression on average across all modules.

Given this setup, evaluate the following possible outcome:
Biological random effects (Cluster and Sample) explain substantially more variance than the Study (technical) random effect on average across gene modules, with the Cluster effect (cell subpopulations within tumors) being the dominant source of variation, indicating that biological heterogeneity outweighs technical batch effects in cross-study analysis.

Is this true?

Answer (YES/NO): NO